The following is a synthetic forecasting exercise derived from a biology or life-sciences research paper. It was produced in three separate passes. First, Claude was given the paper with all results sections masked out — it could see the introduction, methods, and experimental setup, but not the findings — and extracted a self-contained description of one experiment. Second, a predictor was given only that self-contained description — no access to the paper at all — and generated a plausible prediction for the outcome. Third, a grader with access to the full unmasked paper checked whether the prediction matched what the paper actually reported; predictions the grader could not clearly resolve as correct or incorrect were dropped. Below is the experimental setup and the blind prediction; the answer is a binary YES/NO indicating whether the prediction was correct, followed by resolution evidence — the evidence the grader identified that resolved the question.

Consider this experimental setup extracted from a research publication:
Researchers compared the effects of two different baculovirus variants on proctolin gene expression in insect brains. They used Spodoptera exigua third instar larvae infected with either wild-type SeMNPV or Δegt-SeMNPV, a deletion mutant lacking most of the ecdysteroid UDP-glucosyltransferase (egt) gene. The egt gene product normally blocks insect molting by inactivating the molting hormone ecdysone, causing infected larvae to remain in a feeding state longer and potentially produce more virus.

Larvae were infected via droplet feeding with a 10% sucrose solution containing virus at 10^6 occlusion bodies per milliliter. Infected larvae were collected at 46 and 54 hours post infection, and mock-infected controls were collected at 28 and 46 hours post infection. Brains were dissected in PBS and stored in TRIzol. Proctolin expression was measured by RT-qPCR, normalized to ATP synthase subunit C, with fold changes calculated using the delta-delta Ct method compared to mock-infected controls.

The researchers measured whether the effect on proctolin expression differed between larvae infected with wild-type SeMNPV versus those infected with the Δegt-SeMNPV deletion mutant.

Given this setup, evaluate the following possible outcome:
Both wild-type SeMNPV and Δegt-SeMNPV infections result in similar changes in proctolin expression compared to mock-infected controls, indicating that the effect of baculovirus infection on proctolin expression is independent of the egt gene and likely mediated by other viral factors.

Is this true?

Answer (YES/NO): YES